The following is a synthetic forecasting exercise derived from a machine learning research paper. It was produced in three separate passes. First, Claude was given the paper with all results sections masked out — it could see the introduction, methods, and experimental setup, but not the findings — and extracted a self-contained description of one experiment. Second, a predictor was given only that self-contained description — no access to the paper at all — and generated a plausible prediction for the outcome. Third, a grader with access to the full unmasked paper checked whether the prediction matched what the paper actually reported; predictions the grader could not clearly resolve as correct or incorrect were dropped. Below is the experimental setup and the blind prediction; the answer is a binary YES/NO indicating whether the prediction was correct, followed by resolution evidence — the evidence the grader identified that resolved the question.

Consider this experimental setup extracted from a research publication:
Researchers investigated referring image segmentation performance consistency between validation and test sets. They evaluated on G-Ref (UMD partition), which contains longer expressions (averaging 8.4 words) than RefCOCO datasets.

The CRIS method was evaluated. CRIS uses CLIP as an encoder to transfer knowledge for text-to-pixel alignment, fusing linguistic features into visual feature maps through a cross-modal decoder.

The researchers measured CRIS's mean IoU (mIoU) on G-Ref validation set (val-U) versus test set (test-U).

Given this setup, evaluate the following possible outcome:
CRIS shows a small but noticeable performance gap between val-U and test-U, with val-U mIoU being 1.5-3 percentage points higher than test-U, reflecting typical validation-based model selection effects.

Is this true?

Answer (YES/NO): NO